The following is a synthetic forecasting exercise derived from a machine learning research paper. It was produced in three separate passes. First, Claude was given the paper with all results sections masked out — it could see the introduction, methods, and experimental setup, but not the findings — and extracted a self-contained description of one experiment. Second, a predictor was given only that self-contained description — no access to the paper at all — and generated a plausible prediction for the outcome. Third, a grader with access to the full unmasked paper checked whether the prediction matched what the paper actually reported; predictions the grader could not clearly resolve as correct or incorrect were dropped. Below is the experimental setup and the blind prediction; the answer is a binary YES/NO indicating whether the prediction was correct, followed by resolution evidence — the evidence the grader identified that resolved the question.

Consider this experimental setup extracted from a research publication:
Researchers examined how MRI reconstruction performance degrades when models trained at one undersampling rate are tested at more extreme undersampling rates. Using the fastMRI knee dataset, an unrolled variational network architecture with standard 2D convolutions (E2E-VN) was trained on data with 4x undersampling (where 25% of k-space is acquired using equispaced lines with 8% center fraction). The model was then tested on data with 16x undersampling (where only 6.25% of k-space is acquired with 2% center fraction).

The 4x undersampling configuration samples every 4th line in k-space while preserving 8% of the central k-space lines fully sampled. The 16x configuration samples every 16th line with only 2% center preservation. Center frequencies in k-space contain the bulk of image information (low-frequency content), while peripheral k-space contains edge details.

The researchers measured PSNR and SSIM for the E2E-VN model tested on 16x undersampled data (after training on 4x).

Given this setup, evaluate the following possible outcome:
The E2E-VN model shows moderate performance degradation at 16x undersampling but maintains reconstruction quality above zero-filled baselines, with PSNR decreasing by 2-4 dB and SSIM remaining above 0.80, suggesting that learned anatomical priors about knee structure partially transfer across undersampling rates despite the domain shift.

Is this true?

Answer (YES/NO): NO